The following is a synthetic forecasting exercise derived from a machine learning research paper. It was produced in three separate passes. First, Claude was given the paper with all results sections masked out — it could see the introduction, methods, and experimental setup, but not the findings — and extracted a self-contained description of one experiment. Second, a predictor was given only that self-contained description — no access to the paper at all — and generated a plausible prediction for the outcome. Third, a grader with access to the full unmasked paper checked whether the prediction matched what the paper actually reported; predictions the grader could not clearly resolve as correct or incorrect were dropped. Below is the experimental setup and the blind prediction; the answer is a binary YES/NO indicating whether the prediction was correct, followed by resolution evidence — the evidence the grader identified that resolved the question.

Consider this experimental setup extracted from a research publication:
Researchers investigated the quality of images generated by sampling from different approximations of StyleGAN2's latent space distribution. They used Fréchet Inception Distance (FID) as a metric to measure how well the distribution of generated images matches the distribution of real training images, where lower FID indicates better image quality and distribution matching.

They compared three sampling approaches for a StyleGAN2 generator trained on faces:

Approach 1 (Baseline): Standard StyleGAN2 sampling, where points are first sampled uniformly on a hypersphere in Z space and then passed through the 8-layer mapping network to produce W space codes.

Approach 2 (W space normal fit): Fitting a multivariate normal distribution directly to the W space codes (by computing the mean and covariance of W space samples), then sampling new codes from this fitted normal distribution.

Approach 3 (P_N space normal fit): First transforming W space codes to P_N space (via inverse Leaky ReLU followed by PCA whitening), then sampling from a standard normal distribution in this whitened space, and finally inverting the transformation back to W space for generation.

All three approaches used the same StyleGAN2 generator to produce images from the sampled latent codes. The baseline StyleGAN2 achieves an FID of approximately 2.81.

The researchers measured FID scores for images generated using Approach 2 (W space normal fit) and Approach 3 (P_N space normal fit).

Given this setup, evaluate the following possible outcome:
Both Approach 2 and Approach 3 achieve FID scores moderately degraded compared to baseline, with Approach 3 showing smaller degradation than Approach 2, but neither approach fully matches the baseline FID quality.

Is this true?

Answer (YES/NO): NO